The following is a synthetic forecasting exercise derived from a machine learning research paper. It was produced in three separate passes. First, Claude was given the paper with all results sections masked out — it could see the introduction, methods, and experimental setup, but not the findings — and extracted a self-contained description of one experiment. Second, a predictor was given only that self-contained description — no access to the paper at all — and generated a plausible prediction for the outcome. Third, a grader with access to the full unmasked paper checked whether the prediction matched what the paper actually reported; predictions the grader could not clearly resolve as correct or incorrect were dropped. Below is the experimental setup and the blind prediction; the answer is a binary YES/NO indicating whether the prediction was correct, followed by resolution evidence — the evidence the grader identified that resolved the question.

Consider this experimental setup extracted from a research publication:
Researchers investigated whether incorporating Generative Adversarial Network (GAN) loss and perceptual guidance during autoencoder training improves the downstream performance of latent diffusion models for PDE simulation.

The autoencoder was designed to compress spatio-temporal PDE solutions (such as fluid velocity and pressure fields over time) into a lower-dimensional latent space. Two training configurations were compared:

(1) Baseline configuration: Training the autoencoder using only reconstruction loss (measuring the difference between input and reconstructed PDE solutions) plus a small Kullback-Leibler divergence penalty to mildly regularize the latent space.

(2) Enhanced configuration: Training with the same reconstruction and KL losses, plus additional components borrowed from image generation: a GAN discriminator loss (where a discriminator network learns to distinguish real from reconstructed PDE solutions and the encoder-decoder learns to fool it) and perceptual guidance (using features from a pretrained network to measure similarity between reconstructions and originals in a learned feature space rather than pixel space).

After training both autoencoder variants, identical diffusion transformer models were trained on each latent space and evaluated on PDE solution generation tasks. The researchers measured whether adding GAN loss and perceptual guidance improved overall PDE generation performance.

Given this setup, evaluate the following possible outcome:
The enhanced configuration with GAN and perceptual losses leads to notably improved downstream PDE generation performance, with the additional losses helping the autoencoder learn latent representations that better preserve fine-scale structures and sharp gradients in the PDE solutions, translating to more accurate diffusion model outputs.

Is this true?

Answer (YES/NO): NO